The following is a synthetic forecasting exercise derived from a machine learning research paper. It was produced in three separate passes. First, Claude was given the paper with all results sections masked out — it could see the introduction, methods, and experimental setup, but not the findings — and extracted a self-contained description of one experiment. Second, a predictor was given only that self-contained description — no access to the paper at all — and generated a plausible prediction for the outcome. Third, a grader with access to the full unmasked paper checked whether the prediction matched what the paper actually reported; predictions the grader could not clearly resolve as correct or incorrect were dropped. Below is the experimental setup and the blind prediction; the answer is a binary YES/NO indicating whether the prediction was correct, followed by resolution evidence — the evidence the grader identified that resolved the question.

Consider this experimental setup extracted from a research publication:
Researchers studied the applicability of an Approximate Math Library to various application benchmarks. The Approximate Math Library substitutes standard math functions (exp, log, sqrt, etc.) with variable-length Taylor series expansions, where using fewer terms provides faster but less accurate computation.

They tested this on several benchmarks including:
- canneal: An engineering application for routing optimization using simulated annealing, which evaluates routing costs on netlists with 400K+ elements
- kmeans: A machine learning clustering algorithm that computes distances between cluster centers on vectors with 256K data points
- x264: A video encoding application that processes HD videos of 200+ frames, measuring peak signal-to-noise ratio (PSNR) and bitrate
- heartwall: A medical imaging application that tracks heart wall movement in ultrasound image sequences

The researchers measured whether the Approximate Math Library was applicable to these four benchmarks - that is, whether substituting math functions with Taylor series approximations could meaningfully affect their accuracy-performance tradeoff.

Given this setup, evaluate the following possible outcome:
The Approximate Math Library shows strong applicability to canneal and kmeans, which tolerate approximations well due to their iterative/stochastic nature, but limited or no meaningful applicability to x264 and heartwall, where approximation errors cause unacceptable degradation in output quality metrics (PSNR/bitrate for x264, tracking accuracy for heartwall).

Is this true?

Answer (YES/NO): NO